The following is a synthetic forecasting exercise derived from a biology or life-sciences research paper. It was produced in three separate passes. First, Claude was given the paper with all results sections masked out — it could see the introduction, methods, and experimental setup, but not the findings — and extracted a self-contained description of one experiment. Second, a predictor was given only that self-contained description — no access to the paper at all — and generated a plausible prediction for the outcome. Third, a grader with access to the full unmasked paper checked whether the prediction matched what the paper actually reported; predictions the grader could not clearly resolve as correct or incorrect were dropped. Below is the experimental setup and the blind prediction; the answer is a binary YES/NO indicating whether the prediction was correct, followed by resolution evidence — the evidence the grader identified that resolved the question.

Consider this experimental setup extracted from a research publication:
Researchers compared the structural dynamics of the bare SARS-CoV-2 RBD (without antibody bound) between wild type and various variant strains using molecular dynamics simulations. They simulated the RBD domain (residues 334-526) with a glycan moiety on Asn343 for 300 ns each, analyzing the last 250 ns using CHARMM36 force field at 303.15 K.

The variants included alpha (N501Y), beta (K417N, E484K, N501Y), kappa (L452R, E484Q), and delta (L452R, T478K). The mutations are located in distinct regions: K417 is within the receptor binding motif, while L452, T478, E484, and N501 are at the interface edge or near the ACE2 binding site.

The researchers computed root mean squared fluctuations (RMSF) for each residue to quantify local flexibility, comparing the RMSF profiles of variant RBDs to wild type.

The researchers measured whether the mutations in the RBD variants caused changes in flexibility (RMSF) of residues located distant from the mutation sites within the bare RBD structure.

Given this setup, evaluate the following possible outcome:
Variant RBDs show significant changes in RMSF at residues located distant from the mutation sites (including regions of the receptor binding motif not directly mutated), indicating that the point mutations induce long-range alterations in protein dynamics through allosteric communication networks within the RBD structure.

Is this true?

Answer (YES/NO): NO